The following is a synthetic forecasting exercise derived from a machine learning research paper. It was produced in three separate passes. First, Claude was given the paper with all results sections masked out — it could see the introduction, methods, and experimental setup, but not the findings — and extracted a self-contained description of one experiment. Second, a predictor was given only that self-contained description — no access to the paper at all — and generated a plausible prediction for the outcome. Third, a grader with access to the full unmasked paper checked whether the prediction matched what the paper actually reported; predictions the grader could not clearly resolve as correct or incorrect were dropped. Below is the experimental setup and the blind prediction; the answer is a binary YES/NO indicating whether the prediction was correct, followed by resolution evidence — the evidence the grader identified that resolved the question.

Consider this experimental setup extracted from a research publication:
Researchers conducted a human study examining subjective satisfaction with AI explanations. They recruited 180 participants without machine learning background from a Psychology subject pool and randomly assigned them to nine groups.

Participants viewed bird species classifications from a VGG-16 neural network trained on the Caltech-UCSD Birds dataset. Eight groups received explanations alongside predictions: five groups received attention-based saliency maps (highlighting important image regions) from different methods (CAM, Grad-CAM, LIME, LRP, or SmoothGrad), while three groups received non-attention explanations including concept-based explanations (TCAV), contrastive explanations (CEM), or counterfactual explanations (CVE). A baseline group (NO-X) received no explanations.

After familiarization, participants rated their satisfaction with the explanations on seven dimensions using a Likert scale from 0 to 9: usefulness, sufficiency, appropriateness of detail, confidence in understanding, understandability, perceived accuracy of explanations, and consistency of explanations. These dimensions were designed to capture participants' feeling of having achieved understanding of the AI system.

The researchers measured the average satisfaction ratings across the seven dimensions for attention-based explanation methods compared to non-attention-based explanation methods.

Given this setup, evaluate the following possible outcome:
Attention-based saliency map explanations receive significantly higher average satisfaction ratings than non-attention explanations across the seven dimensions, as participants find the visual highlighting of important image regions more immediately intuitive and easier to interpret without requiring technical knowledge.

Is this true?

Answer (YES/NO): NO